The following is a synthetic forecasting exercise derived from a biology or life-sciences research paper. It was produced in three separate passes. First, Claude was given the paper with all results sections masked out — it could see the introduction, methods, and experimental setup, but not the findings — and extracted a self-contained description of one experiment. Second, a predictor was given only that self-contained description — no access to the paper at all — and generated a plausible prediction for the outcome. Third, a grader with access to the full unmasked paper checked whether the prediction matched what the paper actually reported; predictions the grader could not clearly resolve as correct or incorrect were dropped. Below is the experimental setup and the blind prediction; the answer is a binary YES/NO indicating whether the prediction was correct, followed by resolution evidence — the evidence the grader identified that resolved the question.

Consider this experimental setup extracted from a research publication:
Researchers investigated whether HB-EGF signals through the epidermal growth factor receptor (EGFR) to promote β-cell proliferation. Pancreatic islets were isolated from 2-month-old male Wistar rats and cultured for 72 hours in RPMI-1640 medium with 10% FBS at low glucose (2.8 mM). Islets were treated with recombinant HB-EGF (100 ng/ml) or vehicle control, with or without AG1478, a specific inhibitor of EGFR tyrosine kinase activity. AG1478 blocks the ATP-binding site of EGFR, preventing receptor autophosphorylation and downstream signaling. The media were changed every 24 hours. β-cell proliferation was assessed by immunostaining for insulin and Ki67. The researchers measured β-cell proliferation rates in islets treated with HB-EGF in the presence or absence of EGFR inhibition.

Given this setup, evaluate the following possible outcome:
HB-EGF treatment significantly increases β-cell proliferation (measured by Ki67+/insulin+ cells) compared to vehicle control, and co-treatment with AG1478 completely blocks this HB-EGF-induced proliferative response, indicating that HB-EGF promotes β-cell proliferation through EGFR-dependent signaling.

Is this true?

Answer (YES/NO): YES